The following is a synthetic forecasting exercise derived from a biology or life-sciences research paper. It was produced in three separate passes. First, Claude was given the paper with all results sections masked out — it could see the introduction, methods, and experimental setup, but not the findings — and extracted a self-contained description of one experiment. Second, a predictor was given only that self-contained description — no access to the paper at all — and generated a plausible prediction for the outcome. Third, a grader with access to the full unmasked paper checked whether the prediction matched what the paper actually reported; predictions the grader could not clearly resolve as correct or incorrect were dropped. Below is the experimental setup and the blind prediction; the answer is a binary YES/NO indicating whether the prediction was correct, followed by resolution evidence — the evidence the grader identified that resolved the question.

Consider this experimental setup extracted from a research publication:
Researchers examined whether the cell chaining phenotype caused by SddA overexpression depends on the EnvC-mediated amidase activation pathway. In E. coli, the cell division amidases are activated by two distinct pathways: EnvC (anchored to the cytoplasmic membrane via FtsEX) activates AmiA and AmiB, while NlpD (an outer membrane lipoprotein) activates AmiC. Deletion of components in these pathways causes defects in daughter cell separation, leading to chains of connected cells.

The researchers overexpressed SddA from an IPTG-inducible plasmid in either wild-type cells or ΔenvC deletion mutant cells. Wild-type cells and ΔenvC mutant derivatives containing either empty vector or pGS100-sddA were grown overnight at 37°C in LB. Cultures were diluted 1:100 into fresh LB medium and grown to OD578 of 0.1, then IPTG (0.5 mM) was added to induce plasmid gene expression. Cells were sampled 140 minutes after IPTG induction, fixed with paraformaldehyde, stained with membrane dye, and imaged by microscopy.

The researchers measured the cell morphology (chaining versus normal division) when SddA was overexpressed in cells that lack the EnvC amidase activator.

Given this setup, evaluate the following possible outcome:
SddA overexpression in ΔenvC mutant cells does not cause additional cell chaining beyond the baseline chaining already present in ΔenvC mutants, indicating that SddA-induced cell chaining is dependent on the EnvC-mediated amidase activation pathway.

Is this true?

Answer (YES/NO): NO